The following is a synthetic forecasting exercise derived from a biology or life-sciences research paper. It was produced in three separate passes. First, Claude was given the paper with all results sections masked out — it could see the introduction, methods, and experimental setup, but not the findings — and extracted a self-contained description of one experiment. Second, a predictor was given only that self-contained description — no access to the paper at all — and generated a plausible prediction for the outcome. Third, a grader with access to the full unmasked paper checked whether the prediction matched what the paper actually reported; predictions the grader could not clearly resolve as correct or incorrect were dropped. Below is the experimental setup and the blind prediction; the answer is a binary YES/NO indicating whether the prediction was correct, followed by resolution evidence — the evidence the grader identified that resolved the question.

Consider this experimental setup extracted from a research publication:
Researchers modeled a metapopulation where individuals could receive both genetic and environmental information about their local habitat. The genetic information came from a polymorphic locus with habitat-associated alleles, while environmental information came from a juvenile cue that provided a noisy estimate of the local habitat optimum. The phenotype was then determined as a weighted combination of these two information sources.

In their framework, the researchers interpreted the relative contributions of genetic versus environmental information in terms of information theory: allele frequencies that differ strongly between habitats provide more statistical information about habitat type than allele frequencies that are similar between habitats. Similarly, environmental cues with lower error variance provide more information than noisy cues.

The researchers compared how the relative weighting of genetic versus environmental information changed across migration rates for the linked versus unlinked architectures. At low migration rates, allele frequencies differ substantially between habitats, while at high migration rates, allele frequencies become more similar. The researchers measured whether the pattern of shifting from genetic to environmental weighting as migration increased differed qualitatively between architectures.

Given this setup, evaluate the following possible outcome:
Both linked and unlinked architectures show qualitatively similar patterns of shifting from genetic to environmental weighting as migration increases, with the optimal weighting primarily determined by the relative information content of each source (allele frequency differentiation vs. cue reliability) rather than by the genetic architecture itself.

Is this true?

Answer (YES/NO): NO